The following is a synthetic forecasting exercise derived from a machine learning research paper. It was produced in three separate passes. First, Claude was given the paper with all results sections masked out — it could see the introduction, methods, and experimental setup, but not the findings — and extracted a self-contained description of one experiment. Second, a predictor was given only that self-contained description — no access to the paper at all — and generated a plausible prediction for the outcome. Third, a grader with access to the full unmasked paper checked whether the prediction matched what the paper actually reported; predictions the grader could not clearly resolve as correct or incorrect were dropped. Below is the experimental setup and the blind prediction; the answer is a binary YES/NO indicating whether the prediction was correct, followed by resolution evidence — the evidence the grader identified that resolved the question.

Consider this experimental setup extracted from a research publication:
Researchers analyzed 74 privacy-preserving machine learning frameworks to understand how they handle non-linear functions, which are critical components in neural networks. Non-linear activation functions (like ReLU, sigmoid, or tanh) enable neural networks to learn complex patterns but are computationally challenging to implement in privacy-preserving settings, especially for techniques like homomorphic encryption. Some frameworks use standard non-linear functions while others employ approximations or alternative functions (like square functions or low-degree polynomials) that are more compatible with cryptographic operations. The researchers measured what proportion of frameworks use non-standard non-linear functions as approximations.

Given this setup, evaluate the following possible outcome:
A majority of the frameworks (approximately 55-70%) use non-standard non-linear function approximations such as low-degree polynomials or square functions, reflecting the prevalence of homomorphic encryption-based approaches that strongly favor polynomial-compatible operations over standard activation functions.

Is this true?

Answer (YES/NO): NO